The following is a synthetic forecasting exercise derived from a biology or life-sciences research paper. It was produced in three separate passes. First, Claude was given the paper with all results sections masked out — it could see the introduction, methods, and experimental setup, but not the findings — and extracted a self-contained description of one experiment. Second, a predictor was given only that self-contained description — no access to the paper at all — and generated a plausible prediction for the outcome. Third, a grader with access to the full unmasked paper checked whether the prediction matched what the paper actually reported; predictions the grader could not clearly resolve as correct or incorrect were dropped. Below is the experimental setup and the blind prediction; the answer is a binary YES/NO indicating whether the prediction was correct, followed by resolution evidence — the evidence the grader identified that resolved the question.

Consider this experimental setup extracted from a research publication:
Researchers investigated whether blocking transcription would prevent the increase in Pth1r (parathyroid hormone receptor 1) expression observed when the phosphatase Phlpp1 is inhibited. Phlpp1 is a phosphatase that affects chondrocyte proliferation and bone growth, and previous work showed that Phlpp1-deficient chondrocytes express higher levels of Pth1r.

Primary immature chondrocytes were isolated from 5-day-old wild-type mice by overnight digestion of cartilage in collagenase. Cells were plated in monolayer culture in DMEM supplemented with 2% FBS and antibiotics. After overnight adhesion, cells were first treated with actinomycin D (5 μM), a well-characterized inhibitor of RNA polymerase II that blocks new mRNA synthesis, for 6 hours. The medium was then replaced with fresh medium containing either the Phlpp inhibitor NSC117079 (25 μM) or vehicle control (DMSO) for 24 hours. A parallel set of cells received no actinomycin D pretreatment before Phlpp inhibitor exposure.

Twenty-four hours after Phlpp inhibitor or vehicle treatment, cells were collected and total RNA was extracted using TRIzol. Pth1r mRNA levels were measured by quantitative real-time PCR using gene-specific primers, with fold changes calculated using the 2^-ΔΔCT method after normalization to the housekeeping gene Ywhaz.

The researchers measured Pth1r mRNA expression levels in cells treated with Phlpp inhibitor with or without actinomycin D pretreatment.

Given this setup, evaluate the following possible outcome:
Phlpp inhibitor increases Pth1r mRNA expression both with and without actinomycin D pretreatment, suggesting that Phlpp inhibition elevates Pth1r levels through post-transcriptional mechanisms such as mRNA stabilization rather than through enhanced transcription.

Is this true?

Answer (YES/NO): NO